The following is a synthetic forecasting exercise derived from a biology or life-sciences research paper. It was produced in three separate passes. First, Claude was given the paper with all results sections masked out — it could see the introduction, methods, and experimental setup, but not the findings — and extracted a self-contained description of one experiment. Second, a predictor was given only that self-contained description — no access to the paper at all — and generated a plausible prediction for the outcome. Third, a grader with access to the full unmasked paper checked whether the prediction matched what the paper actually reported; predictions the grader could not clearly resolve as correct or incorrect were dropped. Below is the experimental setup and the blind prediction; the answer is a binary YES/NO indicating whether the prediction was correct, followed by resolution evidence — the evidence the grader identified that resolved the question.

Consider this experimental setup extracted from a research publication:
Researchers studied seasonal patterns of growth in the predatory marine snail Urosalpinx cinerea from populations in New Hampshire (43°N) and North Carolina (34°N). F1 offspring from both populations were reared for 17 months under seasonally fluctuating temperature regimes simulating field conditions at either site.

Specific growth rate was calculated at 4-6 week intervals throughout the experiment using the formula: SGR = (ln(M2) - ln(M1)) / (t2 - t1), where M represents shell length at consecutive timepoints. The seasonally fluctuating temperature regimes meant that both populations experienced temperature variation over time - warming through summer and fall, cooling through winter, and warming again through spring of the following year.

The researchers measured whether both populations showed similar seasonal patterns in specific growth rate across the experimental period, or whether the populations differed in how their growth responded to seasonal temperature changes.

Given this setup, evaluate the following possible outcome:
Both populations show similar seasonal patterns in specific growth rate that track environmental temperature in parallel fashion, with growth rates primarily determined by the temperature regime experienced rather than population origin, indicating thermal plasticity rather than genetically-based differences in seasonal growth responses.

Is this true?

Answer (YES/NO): NO